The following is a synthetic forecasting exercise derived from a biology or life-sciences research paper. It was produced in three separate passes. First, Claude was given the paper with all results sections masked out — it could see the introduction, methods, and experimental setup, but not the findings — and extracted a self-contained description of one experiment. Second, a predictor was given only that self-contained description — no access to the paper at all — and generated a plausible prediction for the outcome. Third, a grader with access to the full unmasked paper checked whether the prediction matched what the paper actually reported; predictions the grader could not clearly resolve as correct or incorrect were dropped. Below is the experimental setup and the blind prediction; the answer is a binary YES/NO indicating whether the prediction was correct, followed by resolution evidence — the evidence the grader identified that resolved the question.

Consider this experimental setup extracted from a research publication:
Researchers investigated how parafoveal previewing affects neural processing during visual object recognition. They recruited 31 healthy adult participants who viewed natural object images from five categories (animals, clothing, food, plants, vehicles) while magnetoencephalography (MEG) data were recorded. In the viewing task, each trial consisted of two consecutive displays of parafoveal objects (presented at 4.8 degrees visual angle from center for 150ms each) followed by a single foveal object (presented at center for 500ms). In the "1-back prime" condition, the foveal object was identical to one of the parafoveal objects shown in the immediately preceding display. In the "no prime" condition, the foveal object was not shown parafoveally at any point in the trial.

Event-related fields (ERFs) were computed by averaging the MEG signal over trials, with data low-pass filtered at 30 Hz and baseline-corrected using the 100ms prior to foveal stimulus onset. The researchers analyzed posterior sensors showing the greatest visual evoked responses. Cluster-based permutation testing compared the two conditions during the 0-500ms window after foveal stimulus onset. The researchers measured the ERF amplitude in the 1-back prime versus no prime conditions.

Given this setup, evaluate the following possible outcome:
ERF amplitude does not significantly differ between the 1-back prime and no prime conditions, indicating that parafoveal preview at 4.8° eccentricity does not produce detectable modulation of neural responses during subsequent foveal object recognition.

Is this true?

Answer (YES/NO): NO